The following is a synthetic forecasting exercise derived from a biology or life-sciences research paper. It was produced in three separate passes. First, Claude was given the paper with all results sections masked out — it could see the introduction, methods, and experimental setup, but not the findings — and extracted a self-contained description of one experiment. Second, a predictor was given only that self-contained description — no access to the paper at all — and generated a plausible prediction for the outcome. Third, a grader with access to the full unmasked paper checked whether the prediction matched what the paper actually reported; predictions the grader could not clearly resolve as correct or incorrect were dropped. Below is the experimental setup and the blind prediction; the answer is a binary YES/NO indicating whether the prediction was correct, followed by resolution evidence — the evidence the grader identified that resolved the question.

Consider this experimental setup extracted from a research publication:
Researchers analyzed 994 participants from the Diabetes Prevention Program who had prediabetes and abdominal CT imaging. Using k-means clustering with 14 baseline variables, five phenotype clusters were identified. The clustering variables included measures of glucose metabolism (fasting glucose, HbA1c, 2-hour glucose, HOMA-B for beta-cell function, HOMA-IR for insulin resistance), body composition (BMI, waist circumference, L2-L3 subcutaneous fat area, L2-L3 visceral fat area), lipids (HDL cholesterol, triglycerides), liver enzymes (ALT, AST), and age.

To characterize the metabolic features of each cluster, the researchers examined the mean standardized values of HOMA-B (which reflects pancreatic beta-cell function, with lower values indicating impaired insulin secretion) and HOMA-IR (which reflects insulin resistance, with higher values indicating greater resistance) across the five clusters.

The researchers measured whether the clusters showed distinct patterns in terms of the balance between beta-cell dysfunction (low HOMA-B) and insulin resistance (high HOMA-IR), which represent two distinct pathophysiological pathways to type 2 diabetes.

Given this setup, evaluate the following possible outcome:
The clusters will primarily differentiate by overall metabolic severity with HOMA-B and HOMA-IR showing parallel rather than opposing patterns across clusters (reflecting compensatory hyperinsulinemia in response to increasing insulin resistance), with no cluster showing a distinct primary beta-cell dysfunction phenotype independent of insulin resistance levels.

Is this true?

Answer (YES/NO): NO